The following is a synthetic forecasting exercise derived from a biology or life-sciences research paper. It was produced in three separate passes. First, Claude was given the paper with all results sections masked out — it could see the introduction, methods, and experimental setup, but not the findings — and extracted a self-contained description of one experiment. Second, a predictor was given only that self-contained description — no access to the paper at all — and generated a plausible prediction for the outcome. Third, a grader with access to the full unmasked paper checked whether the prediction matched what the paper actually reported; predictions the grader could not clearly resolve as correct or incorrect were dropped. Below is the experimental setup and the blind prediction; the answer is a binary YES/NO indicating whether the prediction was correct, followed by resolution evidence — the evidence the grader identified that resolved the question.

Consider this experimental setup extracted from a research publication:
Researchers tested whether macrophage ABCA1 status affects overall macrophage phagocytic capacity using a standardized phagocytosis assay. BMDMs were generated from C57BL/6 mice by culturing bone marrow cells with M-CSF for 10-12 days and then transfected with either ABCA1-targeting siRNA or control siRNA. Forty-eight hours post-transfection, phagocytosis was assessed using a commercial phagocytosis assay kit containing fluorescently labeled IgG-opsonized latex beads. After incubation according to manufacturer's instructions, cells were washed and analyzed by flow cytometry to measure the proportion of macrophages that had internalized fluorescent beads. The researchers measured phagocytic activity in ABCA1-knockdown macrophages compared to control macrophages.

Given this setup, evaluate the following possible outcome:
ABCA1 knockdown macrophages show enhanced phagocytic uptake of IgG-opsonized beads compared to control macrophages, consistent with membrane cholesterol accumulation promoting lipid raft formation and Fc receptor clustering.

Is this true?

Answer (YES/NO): NO